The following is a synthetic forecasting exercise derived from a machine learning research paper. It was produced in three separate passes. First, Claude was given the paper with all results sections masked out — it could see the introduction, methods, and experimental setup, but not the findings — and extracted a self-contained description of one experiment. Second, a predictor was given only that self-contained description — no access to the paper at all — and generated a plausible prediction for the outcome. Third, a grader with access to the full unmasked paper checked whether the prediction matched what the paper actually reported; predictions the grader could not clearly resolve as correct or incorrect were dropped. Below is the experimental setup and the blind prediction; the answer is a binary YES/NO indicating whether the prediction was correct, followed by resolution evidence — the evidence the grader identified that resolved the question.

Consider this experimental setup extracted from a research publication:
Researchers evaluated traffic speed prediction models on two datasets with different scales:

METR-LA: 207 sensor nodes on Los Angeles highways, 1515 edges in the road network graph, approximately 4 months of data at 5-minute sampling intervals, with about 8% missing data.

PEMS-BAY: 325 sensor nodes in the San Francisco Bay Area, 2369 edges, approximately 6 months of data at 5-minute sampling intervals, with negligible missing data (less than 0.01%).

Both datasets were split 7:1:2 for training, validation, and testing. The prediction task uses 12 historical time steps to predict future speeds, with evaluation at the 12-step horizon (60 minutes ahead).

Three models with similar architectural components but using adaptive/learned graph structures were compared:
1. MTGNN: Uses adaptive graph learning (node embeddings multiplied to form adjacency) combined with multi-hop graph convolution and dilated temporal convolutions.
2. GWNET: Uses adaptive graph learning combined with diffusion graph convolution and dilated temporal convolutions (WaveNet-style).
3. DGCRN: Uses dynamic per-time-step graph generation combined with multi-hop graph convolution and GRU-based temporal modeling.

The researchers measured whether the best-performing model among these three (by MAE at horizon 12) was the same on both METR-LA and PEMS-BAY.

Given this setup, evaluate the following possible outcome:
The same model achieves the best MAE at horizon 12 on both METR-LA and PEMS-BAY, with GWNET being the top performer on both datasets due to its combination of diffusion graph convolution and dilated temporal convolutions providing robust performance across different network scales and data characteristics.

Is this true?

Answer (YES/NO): NO